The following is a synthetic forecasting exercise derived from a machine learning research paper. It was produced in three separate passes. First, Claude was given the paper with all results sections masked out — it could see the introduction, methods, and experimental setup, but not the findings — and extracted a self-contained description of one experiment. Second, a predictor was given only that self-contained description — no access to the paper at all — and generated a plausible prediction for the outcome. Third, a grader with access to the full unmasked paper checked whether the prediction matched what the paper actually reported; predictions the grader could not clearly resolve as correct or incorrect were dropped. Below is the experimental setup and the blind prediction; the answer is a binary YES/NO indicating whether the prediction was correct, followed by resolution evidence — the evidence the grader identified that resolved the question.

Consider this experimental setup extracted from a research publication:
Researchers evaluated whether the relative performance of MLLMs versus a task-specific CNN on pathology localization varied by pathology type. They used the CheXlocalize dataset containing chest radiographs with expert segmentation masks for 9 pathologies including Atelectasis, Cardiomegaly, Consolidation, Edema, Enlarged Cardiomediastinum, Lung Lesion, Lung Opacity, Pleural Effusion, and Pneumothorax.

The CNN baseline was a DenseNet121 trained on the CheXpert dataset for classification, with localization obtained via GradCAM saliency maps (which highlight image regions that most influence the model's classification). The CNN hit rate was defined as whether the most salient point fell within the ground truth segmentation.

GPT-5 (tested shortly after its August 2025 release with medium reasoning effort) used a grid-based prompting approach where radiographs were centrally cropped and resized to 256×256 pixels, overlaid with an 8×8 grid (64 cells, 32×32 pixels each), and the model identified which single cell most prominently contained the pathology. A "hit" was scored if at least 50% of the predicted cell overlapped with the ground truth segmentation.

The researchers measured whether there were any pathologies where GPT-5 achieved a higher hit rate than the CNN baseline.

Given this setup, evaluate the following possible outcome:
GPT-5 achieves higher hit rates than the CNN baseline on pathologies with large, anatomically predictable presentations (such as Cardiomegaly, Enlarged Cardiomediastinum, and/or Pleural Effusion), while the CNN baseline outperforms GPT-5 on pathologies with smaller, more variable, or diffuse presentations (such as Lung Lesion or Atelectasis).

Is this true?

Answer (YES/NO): NO